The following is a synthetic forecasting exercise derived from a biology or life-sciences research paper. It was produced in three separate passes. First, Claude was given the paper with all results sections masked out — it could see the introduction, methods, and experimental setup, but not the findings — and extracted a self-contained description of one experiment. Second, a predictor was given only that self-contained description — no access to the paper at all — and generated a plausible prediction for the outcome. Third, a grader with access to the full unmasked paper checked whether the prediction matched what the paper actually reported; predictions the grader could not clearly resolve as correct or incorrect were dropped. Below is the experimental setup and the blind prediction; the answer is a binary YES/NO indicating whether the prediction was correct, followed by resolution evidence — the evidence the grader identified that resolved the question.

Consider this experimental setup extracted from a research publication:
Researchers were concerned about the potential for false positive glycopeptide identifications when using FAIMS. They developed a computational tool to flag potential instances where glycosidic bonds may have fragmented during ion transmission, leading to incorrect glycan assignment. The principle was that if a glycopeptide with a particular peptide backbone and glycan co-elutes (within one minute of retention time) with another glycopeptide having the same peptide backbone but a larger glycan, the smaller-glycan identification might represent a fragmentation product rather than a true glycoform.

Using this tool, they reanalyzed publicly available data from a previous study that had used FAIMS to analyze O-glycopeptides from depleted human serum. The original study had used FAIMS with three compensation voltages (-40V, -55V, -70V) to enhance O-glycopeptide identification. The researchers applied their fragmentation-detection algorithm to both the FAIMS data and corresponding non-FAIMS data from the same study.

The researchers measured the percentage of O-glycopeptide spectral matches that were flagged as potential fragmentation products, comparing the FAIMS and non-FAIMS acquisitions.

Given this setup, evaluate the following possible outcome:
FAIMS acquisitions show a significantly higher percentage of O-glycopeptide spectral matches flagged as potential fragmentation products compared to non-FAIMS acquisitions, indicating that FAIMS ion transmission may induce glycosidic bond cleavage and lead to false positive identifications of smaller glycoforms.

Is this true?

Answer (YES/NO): YES